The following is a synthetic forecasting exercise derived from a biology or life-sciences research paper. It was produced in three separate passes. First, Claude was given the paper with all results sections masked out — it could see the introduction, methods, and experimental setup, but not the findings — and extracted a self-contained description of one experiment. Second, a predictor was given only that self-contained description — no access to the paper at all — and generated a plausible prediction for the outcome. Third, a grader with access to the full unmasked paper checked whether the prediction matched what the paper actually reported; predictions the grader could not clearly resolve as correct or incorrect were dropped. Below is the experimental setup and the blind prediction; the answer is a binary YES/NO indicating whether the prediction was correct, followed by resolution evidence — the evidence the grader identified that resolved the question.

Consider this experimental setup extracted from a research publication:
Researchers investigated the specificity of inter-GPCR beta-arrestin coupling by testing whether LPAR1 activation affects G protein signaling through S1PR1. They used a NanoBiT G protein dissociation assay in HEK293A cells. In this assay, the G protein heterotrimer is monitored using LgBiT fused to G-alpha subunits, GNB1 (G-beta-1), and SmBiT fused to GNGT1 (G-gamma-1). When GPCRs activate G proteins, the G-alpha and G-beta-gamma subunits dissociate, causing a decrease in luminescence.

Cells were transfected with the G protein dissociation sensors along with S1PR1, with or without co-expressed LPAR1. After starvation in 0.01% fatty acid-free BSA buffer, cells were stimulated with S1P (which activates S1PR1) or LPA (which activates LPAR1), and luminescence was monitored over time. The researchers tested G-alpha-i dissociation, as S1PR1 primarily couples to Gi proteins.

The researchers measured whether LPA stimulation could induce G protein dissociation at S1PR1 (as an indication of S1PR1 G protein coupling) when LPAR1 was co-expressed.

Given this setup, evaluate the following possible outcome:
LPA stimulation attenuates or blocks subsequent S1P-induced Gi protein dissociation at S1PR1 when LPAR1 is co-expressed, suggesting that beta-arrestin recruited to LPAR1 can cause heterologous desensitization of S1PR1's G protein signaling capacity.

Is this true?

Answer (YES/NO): YES